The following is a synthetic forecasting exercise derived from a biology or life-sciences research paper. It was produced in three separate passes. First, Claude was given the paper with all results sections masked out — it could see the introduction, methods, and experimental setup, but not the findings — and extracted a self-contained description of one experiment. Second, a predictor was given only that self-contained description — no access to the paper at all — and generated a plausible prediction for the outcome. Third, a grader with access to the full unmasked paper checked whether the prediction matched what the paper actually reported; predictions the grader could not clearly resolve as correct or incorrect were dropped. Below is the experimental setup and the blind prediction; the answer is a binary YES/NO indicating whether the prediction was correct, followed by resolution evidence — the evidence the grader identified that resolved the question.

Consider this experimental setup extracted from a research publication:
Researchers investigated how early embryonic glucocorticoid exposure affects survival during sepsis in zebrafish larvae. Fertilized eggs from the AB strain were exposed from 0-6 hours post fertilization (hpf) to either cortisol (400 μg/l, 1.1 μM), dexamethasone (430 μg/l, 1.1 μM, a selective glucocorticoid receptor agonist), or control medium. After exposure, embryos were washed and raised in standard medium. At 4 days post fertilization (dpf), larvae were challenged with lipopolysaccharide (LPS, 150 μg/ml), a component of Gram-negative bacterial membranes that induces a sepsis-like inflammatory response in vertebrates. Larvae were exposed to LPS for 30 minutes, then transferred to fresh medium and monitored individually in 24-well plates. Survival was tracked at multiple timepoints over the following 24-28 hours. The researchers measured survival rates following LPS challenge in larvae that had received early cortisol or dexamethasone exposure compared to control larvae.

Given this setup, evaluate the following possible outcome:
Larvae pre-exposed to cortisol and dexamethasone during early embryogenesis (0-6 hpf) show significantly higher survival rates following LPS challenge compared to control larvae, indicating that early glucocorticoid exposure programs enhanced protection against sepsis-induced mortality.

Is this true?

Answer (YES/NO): NO